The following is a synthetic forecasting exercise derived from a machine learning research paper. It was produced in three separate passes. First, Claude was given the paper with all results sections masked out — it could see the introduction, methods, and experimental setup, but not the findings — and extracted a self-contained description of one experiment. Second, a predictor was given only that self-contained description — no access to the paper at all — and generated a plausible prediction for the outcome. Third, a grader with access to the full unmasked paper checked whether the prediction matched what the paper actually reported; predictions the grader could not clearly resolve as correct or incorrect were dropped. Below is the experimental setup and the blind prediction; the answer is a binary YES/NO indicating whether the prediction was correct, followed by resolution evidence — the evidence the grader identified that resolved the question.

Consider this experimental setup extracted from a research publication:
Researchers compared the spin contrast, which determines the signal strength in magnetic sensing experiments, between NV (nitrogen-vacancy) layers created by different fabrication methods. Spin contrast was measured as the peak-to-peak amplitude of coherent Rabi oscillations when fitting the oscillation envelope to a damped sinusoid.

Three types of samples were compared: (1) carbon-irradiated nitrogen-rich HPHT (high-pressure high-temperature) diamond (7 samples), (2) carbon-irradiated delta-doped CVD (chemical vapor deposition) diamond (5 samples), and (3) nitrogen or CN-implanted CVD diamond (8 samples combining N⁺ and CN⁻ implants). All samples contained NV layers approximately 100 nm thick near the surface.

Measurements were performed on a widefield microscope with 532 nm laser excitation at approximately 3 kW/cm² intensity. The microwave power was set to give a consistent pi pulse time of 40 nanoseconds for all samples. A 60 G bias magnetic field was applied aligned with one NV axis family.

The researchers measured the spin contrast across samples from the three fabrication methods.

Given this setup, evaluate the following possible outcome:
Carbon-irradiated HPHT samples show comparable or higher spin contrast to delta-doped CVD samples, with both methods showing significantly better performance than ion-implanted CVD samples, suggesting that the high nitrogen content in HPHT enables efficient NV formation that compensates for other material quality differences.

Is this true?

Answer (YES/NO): NO